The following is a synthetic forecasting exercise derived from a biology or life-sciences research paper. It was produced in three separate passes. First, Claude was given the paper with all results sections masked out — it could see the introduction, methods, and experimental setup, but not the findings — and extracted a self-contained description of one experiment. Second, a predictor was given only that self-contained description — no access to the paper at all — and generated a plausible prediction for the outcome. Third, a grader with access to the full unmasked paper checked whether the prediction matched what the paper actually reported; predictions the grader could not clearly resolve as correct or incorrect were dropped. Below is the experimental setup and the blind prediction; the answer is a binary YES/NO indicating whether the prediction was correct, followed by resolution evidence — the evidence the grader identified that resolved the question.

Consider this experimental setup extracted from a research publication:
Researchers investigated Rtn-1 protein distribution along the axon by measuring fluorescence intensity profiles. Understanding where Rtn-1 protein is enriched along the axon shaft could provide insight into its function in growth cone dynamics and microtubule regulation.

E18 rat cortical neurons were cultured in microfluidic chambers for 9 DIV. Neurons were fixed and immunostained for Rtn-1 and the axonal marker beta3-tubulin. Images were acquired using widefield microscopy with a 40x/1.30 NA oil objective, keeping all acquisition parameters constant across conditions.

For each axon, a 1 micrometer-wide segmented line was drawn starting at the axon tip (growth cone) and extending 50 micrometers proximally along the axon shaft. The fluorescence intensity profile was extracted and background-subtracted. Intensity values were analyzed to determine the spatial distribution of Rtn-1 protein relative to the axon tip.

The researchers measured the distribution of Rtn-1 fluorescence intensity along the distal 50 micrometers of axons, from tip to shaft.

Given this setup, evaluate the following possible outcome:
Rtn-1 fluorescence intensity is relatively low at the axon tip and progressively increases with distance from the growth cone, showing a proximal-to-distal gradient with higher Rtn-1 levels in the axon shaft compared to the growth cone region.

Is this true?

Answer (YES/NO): NO